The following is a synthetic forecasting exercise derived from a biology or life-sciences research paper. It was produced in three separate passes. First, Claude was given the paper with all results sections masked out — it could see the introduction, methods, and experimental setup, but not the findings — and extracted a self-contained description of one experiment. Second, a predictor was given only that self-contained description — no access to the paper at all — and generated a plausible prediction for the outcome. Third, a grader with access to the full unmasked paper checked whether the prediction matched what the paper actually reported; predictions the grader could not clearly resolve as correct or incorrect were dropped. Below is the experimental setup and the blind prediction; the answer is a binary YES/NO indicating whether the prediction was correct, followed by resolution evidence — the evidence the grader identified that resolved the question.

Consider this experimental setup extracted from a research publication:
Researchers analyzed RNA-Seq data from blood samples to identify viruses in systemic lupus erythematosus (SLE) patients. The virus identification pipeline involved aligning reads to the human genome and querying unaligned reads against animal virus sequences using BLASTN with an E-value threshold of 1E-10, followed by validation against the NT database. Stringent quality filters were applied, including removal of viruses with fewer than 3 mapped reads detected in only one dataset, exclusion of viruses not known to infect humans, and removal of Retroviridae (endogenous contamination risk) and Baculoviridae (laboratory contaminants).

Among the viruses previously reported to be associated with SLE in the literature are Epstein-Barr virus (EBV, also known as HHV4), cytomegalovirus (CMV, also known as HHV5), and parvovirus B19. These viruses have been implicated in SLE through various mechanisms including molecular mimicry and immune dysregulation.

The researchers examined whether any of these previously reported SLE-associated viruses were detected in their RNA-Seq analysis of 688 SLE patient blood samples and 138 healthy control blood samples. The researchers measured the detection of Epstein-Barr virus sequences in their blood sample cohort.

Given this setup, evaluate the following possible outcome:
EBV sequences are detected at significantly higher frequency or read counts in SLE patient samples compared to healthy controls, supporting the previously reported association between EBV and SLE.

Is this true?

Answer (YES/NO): YES